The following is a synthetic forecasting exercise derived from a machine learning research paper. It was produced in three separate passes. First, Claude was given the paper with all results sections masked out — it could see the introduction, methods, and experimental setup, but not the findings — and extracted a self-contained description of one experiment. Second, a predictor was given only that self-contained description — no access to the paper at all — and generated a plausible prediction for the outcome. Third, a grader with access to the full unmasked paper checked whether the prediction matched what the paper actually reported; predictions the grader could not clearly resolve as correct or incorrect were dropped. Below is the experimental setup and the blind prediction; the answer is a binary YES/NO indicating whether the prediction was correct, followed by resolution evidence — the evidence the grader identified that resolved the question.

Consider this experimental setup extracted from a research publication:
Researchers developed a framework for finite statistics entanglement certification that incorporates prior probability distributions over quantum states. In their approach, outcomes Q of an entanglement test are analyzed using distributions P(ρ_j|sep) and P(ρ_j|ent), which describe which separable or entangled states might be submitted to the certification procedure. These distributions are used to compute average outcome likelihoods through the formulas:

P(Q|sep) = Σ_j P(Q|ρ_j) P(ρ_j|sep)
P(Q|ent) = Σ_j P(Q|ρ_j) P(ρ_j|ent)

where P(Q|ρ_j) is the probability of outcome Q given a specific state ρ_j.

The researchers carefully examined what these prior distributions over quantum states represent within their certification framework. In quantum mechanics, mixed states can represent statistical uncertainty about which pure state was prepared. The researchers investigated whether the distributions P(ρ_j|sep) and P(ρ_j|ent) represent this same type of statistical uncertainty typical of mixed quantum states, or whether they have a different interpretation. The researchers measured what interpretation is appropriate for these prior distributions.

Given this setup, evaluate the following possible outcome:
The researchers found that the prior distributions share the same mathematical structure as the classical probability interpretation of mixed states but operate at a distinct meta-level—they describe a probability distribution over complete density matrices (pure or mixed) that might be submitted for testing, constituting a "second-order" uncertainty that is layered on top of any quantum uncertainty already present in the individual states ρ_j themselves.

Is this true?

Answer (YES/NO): NO